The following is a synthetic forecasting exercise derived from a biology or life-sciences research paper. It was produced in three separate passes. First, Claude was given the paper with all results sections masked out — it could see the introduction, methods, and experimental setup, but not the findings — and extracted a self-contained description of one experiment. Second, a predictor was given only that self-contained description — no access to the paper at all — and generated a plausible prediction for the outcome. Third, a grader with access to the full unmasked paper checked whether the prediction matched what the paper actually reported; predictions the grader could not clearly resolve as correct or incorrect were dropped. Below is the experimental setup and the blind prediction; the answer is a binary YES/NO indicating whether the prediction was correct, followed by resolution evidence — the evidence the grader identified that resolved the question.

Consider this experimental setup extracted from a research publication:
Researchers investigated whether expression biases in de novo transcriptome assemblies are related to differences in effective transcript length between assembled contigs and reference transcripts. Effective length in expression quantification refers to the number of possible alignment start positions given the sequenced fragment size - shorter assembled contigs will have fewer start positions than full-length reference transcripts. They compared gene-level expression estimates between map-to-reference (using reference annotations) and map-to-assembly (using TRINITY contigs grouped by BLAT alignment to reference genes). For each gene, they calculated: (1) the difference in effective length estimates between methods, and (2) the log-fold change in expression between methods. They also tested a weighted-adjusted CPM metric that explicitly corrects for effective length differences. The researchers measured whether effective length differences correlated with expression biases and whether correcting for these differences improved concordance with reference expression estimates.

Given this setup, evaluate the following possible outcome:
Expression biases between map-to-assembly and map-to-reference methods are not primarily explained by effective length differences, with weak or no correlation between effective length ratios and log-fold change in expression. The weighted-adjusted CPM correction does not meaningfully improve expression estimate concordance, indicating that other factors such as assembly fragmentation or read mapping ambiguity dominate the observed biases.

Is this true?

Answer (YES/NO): NO